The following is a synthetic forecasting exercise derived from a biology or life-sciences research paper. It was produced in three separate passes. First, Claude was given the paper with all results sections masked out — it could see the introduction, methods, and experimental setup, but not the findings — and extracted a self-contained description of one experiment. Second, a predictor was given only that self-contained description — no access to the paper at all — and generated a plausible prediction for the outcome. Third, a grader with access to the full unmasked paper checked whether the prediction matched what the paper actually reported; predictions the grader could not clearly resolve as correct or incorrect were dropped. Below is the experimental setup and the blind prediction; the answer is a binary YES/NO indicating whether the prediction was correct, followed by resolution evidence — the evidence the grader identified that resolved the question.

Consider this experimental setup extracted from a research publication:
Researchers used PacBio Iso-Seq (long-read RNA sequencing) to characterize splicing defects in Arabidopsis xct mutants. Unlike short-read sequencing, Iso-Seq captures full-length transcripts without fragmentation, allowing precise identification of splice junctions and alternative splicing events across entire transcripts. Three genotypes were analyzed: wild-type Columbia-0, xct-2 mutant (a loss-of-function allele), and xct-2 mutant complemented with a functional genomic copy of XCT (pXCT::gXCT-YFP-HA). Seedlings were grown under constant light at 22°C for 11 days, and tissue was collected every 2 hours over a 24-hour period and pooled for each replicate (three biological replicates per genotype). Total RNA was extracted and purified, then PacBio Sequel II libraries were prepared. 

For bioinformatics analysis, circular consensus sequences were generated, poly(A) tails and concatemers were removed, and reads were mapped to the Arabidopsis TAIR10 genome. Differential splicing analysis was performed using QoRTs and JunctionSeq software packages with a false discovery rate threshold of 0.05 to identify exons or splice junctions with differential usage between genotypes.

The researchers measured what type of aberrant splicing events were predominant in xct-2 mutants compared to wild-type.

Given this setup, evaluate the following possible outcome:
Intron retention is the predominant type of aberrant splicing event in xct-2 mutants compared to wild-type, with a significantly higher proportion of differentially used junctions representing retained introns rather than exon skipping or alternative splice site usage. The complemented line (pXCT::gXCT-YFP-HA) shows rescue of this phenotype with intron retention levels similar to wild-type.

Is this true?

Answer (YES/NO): NO